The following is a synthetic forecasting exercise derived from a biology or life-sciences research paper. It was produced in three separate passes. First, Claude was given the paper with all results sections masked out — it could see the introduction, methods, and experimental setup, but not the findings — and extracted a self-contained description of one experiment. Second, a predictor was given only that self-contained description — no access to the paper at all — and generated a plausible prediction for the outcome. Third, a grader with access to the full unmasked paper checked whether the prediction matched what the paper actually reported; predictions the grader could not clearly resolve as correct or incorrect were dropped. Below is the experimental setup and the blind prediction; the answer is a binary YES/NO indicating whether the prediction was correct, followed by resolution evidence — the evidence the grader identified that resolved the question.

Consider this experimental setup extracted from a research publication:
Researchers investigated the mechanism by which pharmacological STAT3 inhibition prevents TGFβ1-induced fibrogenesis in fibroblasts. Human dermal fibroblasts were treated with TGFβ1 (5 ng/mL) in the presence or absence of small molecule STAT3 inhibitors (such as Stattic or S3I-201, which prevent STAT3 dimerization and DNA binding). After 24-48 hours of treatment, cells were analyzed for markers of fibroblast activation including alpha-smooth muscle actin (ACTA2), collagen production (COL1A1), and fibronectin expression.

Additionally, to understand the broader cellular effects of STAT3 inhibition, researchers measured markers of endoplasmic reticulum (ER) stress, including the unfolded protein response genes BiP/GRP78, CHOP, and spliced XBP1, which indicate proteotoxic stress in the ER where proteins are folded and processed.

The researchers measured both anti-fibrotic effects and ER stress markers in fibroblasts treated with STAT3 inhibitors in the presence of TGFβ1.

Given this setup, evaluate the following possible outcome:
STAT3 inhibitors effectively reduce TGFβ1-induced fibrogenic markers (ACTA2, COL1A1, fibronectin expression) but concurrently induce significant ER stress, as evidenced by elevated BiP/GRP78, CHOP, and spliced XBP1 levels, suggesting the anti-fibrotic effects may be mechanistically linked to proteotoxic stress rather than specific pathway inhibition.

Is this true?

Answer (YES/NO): YES